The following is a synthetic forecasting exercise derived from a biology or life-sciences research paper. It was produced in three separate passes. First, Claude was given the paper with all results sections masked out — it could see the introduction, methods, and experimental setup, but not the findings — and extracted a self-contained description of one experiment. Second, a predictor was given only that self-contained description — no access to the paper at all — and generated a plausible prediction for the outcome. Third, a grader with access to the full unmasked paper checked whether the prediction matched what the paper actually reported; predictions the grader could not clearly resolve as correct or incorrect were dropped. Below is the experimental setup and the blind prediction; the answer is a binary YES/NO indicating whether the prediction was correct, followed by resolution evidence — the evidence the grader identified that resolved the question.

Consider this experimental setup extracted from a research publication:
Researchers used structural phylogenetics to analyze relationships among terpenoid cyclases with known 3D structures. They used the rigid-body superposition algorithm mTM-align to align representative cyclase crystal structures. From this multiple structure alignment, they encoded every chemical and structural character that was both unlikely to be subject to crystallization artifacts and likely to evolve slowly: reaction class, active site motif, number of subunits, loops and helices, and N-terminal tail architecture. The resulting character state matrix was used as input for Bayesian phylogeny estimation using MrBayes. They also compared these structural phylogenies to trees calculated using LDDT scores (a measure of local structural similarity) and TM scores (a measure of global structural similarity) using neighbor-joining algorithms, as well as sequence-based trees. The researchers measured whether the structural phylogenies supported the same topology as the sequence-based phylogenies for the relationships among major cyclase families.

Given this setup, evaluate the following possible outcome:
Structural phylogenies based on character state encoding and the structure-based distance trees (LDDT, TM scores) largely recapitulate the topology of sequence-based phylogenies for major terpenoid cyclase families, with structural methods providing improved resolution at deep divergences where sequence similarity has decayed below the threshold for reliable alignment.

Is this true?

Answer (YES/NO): NO